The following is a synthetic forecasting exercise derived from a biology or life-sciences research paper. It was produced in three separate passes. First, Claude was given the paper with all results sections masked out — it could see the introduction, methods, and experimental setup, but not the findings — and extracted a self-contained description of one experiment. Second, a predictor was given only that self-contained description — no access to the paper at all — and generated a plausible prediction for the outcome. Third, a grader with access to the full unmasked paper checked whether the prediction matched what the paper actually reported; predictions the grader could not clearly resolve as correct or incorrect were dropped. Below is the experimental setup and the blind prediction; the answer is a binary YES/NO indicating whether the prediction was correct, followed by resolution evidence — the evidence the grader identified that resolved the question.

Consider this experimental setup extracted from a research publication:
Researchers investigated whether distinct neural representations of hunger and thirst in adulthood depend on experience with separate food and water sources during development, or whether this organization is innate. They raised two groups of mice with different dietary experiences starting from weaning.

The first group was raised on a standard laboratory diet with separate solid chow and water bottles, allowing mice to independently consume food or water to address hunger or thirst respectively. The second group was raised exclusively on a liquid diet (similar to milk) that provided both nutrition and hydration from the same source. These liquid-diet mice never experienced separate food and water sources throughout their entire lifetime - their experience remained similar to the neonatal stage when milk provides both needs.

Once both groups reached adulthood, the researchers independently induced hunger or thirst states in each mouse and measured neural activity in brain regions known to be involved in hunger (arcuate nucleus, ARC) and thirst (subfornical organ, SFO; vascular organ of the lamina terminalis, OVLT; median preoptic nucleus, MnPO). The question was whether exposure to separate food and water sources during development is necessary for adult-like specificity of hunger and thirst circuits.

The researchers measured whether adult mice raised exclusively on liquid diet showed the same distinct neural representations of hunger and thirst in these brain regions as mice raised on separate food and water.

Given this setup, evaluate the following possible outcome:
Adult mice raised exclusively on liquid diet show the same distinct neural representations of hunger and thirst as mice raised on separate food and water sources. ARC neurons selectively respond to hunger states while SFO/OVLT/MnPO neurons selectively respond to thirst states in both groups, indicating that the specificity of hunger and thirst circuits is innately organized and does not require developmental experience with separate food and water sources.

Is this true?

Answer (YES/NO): NO